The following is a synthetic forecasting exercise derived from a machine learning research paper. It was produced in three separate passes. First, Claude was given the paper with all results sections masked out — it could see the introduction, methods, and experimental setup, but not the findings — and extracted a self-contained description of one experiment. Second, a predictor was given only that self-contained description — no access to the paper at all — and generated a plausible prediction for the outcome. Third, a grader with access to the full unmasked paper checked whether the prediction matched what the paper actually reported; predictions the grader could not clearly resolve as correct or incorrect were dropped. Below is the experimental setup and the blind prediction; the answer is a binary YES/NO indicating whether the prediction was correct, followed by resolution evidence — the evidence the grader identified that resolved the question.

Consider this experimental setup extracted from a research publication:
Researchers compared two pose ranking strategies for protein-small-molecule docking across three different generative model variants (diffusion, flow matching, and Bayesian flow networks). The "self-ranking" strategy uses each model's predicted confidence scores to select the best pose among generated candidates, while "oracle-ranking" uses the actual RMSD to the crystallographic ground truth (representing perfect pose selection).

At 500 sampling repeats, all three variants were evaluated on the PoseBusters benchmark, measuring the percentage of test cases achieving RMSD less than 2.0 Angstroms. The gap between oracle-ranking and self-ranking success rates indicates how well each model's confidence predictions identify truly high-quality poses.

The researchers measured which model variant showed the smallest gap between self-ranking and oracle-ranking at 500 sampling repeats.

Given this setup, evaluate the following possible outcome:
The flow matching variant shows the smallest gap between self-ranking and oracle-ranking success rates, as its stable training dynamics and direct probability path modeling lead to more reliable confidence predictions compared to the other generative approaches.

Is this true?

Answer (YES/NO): NO